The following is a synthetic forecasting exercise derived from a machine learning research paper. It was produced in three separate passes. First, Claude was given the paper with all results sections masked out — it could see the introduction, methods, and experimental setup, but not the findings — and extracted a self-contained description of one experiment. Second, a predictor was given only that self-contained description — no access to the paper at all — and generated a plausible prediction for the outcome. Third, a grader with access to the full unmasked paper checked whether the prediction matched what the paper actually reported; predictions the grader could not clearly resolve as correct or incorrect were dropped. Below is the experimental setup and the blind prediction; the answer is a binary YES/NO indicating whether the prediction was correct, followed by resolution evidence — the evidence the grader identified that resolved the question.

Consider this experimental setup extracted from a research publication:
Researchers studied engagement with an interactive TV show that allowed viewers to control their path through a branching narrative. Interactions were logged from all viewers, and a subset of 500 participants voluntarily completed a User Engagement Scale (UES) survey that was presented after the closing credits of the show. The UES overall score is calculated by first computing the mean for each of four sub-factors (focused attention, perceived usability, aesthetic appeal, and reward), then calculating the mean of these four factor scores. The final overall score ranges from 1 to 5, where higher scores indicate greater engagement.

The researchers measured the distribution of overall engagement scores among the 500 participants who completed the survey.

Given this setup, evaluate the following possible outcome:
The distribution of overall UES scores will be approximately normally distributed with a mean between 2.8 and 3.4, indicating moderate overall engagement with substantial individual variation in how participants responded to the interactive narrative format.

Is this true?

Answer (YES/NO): NO